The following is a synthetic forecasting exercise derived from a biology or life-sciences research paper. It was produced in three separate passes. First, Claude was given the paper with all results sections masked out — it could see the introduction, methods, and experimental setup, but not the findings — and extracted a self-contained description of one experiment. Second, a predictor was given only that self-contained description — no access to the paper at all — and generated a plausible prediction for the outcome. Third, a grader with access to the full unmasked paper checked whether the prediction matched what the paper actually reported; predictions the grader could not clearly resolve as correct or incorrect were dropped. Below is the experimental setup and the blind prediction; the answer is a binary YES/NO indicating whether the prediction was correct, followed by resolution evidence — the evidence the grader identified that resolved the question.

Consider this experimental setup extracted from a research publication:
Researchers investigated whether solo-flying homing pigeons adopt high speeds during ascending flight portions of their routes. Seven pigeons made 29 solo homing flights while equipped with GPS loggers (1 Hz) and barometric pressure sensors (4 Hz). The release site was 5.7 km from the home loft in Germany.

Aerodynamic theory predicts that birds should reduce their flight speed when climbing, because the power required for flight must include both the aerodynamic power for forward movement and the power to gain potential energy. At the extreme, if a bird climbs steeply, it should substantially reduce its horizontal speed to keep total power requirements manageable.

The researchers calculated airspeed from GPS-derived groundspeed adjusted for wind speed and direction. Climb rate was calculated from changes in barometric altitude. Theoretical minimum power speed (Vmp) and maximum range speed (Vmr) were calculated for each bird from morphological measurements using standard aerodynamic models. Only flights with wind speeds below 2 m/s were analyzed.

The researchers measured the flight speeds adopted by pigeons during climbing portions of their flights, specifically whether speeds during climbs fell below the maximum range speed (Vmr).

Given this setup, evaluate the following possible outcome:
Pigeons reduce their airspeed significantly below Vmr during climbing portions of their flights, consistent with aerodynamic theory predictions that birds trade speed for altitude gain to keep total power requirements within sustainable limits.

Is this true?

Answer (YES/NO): NO